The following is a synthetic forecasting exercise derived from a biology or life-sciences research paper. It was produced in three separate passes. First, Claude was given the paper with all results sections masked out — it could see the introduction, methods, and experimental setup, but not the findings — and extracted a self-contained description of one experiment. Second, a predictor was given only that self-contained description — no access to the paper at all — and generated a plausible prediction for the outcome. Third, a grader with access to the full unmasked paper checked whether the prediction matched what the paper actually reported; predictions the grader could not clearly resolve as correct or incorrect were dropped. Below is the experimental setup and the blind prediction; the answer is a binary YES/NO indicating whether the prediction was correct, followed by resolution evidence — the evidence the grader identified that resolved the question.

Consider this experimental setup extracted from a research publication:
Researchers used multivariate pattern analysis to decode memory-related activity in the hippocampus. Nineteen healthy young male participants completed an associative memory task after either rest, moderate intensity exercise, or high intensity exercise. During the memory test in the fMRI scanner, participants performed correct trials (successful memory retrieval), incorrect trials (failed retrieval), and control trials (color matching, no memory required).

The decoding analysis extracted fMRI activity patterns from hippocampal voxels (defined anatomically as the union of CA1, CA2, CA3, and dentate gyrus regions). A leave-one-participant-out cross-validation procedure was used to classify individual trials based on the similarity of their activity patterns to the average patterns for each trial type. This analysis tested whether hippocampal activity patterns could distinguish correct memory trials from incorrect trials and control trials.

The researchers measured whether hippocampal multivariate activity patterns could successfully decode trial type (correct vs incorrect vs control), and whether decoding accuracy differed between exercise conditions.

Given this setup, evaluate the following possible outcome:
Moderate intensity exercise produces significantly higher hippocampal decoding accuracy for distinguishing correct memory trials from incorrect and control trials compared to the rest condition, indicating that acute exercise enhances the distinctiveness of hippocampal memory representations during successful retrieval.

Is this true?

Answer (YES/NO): YES